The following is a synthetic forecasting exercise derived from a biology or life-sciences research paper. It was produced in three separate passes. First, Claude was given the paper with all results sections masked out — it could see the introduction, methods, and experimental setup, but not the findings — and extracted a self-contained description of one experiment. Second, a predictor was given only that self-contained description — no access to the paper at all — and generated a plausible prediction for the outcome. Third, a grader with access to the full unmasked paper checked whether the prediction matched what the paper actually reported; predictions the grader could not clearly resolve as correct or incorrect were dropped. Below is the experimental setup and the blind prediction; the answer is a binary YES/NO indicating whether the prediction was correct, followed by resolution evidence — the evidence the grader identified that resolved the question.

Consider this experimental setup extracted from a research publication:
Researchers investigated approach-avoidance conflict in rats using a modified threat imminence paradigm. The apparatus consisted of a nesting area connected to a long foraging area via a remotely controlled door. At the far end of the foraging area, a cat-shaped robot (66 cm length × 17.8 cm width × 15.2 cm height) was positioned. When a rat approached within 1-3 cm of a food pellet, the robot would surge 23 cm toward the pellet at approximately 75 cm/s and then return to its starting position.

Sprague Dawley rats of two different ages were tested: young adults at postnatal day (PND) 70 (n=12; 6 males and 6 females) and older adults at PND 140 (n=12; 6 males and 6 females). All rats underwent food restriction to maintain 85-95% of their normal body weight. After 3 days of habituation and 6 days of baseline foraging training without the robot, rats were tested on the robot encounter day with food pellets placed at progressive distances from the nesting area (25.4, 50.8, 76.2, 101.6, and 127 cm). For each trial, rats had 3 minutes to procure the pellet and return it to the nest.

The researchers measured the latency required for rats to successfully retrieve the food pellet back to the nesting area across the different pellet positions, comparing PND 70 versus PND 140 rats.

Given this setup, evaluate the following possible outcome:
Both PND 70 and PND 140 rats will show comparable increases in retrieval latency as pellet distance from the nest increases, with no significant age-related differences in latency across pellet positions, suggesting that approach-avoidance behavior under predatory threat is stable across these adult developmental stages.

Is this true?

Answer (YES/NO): NO